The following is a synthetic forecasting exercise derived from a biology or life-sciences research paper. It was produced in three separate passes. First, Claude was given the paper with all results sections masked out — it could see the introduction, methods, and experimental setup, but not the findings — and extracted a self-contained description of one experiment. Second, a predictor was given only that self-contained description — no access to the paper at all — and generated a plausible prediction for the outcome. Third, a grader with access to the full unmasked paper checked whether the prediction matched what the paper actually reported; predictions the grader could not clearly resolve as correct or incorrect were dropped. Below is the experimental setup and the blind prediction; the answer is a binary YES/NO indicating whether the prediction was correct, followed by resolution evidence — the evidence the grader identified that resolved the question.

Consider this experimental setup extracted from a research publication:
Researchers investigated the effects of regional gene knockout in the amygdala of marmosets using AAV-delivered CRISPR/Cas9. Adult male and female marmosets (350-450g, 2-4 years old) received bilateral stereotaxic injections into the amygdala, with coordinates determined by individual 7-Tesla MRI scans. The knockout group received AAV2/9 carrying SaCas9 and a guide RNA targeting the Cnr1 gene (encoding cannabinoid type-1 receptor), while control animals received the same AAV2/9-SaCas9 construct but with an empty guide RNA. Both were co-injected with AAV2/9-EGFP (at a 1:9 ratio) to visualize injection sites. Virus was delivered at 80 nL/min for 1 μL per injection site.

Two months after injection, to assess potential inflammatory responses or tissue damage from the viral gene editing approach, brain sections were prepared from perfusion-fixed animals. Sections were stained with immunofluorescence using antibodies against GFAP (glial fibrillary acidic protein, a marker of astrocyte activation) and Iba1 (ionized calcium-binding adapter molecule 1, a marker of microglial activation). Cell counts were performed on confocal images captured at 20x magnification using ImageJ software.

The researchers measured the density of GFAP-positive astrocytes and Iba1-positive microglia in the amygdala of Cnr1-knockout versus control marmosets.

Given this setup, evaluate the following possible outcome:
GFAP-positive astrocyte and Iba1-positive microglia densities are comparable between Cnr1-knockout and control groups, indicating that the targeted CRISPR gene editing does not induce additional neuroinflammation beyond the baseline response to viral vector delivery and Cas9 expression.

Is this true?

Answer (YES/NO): YES